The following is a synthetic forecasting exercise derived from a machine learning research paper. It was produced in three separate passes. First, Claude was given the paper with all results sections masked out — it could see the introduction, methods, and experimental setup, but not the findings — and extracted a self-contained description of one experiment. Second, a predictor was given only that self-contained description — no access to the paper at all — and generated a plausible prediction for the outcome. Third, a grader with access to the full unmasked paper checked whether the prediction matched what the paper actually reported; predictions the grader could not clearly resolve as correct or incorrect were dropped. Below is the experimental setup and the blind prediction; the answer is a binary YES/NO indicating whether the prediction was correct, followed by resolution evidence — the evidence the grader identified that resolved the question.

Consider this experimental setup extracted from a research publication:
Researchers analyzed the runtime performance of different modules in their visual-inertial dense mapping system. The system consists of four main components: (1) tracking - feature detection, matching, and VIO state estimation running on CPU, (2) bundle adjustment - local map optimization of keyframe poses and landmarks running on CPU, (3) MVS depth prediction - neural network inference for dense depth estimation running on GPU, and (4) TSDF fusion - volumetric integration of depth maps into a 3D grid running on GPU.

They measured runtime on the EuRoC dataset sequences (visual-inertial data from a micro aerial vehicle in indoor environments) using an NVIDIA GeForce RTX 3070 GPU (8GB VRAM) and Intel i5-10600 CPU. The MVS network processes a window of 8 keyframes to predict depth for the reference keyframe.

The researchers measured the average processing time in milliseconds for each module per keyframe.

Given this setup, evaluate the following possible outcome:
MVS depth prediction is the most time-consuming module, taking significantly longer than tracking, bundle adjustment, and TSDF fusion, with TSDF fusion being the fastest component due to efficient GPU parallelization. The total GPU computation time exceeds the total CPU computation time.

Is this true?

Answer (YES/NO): NO